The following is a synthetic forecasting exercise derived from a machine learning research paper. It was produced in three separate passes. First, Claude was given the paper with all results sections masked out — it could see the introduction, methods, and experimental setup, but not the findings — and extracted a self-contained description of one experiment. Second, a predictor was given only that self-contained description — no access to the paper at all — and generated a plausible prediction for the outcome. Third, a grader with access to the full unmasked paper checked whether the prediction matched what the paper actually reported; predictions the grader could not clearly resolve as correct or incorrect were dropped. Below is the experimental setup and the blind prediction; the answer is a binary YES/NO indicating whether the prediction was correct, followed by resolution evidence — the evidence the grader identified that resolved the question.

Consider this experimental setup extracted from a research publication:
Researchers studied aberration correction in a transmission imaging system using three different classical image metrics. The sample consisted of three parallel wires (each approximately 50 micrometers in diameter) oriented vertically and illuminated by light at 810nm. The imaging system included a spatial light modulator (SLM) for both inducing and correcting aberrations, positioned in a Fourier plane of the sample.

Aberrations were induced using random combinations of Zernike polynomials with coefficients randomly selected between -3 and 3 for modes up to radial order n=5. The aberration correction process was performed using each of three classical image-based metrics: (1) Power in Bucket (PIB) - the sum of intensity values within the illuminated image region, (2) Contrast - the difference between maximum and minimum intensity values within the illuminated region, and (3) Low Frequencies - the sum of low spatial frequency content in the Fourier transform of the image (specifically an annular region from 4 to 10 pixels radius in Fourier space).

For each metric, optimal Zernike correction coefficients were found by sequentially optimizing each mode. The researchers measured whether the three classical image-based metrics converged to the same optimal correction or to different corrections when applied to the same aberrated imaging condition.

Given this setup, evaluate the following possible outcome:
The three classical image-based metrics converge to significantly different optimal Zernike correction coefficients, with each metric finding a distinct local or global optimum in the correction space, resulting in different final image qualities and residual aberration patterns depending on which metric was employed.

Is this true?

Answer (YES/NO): NO